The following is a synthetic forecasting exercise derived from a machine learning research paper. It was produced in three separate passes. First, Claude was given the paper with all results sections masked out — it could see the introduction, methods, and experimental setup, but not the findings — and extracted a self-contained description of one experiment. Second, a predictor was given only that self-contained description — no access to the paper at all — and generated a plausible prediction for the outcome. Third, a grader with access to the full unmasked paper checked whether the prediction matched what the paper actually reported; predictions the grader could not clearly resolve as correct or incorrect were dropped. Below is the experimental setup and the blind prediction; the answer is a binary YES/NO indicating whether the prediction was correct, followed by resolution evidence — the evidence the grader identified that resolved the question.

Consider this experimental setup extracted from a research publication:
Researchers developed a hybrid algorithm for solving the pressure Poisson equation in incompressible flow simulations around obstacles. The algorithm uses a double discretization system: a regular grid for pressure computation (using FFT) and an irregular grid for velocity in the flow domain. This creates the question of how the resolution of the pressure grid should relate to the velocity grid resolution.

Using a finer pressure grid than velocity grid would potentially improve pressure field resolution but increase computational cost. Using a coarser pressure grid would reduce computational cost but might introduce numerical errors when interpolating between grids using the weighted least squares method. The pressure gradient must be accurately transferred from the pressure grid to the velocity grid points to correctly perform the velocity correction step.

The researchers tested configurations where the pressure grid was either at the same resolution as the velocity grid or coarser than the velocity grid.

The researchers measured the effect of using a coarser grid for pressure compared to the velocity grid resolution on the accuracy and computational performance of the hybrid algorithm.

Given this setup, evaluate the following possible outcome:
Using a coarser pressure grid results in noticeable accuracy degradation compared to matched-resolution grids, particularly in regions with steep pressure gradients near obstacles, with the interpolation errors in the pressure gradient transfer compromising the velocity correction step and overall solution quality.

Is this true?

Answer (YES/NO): NO